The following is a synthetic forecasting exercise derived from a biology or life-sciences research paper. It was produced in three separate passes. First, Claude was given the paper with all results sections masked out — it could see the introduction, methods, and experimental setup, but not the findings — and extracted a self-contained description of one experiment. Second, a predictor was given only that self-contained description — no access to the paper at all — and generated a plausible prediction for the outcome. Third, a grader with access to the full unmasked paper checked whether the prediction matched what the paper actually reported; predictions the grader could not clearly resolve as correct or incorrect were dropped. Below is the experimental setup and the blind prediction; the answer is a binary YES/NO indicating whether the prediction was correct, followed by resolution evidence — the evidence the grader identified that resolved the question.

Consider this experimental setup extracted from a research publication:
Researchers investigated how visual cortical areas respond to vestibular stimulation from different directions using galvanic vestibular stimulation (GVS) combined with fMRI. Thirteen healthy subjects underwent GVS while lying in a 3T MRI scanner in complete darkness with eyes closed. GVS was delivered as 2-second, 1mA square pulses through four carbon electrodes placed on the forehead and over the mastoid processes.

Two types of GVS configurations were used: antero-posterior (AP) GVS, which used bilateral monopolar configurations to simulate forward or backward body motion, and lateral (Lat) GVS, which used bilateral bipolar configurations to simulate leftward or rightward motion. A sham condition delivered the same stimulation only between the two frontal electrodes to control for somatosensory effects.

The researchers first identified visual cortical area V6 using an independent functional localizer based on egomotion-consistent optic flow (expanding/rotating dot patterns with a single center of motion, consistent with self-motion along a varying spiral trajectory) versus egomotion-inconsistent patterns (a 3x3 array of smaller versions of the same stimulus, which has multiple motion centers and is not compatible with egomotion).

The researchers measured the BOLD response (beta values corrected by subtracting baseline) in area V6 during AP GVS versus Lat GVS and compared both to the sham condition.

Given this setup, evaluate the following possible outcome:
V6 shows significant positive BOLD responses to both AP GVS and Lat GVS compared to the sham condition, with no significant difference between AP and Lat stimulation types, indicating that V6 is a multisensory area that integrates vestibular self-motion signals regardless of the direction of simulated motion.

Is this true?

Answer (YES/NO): NO